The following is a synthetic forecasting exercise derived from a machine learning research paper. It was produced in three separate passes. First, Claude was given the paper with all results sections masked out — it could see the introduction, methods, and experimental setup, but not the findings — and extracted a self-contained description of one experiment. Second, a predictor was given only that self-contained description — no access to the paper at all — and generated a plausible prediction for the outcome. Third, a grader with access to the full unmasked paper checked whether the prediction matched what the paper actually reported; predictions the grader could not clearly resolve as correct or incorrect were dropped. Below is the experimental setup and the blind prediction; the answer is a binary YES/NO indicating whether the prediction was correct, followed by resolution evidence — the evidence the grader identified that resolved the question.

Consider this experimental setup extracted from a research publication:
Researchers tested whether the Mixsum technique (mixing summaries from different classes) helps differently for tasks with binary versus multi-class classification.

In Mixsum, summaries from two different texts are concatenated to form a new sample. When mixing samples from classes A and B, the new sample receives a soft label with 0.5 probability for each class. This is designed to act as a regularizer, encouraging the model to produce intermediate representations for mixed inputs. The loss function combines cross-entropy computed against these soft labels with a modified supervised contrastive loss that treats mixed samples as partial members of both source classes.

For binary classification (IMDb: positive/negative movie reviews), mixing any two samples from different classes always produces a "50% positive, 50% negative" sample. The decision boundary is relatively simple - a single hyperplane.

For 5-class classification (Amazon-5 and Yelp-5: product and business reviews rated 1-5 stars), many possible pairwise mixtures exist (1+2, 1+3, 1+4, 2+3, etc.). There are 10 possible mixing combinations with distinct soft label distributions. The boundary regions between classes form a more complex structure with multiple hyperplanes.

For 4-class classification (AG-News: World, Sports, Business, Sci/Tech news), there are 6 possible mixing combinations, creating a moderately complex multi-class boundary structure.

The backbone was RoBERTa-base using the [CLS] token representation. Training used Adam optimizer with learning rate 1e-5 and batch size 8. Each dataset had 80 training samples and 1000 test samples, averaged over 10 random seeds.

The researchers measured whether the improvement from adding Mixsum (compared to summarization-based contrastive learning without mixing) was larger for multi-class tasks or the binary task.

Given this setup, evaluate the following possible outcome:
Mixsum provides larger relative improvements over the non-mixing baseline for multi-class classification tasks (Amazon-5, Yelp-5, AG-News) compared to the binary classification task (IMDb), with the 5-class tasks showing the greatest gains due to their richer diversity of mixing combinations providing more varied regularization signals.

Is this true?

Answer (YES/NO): NO